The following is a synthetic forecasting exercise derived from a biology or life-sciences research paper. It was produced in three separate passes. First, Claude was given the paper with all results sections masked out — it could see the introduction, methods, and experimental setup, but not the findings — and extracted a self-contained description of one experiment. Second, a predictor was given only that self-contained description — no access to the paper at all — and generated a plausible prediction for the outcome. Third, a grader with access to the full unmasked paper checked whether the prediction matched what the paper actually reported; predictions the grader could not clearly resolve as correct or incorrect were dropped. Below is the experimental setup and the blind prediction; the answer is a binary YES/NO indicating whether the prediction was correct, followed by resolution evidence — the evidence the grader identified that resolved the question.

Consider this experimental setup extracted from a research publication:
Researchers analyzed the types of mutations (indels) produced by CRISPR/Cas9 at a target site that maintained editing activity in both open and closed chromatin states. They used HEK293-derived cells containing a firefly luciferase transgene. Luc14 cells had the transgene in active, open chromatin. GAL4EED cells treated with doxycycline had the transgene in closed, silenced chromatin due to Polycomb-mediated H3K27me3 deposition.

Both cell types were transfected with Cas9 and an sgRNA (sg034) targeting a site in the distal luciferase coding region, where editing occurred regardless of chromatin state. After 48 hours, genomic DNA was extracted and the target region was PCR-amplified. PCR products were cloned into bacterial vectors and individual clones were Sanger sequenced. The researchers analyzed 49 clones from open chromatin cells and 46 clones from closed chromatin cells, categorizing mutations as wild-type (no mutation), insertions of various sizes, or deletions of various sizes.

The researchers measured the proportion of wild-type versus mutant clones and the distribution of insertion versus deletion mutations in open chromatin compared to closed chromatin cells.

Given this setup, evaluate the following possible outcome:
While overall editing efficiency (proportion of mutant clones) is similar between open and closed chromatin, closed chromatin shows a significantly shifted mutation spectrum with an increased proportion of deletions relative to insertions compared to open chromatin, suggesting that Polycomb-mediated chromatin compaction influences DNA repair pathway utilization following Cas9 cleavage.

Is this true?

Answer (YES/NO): NO